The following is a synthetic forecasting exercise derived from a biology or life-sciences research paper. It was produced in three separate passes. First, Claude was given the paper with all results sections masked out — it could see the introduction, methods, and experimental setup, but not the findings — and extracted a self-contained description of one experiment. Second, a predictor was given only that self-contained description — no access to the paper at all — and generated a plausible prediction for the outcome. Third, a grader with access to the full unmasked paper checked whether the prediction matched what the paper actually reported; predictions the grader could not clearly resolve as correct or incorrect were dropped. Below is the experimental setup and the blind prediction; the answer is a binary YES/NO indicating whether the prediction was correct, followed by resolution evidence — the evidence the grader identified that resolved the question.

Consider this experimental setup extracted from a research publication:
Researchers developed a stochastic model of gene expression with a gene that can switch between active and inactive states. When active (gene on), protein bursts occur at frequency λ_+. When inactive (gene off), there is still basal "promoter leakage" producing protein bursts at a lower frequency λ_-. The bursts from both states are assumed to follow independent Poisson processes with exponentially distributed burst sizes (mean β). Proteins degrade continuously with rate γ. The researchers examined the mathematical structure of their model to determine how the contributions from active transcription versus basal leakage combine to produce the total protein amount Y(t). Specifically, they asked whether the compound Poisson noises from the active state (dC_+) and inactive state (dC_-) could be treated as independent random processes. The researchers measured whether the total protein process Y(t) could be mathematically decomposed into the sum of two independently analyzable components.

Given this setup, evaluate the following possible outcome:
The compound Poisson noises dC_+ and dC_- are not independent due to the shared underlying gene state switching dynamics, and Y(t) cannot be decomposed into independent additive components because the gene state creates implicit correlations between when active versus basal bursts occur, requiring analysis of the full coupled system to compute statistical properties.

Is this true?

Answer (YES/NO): NO